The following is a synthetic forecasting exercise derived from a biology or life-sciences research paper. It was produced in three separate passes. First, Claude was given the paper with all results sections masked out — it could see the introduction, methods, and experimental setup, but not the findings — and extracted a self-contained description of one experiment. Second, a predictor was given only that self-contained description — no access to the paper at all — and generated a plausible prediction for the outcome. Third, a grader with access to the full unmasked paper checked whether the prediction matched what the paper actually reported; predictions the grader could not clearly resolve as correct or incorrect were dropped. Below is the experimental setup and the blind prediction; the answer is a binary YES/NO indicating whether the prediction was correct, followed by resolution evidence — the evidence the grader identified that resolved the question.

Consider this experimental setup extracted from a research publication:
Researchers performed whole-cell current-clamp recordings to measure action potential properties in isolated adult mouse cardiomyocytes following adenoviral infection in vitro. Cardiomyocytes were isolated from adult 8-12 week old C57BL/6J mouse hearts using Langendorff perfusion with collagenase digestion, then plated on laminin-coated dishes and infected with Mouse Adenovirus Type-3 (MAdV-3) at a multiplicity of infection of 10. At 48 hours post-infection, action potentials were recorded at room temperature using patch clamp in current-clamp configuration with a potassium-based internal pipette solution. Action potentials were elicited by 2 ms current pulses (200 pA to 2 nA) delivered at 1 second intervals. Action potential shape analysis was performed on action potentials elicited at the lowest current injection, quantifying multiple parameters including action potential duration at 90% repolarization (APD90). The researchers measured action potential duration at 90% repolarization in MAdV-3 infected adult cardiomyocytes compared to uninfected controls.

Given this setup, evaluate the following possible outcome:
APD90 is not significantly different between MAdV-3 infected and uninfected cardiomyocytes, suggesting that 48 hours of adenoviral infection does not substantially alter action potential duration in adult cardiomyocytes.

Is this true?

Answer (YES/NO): NO